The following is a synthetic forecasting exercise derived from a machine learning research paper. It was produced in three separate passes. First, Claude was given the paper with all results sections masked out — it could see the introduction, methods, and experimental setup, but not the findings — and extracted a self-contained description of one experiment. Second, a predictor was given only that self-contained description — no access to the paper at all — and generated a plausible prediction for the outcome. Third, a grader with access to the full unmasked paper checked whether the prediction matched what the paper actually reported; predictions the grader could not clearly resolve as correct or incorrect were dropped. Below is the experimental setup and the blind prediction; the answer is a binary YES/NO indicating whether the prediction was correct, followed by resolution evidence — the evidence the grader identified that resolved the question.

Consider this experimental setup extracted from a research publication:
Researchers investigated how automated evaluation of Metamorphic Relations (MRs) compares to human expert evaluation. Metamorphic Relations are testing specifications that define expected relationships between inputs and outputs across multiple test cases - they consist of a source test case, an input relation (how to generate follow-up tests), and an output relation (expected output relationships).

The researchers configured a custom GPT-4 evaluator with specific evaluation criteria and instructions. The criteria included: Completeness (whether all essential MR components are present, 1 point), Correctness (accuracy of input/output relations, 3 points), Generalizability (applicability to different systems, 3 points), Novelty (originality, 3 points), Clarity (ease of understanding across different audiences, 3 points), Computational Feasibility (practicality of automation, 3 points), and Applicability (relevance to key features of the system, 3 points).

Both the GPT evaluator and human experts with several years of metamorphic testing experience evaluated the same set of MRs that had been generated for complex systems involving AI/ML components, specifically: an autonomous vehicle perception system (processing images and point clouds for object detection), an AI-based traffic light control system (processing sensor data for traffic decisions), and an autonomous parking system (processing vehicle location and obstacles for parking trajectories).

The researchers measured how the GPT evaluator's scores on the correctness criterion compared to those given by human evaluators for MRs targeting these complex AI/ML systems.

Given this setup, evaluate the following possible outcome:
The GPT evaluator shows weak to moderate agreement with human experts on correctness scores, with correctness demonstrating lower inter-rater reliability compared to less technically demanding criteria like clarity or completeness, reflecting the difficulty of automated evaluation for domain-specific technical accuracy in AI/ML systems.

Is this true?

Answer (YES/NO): NO